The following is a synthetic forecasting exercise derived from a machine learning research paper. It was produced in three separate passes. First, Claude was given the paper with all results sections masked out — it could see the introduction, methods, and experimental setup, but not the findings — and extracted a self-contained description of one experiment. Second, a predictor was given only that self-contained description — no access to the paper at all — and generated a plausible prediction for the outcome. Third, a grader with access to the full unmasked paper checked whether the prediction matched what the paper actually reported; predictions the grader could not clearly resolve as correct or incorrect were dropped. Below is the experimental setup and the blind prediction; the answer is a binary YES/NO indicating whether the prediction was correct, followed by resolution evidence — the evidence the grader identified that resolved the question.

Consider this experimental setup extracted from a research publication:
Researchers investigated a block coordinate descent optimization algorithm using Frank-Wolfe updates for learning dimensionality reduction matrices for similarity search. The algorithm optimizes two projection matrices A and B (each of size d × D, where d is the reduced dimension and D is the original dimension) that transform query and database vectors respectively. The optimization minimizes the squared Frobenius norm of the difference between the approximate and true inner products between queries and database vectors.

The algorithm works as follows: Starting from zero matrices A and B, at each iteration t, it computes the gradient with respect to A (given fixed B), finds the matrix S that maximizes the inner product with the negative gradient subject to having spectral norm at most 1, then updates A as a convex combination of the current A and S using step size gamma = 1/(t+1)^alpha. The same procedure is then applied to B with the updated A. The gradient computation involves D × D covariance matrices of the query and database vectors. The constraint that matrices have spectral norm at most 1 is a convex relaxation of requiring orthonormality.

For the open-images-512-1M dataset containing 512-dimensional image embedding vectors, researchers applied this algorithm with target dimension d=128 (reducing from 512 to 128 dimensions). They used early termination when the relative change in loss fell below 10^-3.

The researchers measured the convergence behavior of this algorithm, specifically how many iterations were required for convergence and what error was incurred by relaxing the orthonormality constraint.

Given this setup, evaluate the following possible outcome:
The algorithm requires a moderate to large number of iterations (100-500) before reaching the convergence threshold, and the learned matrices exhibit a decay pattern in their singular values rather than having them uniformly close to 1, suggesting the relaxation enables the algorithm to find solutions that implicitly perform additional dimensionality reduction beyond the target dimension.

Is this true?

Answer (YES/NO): NO